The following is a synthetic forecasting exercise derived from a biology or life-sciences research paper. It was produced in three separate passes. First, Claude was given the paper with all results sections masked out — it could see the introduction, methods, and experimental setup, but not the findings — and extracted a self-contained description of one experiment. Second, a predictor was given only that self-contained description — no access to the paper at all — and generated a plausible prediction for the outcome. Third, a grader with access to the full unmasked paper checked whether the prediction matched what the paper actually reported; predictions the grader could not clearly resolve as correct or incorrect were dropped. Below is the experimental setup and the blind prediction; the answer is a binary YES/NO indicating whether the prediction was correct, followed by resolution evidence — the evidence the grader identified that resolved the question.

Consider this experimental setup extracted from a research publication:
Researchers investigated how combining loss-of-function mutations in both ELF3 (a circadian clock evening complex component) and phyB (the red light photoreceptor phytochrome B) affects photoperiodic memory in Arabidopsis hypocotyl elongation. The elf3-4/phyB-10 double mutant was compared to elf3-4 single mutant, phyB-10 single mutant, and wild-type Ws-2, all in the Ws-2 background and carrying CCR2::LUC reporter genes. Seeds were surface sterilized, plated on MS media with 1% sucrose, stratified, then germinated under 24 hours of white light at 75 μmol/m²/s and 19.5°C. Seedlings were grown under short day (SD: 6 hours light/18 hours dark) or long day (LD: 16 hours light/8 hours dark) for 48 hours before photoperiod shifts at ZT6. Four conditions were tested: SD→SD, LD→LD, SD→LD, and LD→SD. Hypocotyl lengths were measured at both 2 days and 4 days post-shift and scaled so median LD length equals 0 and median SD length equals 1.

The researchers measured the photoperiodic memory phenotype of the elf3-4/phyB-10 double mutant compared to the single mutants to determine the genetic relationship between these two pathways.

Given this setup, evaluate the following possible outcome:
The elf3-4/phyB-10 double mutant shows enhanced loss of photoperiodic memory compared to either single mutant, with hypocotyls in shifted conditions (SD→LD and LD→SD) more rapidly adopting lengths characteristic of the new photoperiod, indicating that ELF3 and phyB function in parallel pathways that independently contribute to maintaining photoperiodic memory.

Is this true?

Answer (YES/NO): NO